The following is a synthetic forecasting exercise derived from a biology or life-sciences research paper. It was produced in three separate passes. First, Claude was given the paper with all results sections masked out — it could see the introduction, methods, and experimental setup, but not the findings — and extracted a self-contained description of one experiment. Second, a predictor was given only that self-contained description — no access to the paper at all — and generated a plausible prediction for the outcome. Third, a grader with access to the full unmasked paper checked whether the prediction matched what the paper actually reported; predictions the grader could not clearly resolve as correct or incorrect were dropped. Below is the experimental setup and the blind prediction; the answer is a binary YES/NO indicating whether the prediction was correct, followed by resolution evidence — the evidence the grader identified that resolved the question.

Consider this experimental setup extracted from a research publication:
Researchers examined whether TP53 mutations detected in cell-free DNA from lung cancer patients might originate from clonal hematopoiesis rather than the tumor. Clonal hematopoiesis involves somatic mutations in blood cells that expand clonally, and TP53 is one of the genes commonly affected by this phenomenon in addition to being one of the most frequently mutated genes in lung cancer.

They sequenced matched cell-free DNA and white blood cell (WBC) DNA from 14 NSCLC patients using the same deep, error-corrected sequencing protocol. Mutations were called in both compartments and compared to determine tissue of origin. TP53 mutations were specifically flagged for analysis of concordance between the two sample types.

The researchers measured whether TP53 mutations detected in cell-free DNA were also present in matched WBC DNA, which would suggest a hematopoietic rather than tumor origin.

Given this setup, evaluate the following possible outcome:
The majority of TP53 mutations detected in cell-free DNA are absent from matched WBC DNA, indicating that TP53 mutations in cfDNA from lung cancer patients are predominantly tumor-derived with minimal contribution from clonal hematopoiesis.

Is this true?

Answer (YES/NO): NO